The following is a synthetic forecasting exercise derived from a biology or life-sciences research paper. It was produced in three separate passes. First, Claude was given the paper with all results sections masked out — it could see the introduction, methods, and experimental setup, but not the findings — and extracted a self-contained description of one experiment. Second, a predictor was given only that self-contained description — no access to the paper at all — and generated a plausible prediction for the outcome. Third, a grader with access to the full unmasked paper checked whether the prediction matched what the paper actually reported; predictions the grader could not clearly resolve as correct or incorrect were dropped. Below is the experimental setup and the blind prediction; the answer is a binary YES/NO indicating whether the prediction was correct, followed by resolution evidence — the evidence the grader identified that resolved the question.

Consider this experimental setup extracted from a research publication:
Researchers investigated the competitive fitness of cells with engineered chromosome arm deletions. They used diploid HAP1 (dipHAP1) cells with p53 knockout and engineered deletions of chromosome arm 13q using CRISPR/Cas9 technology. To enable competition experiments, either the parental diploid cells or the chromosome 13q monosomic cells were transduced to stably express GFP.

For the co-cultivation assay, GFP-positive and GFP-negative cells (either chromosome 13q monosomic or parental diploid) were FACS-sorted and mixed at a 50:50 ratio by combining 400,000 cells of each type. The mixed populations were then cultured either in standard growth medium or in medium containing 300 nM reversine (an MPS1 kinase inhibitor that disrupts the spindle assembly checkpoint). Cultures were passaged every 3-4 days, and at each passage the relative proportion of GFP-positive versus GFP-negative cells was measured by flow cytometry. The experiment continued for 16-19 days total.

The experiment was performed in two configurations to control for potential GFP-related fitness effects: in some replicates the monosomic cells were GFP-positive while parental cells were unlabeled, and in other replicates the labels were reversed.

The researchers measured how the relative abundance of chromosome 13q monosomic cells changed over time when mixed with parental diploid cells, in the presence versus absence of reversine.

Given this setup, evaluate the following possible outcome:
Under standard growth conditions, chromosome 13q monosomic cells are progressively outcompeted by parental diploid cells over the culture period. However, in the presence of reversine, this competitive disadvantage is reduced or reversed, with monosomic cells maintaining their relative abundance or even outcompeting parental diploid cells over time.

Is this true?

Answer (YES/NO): YES